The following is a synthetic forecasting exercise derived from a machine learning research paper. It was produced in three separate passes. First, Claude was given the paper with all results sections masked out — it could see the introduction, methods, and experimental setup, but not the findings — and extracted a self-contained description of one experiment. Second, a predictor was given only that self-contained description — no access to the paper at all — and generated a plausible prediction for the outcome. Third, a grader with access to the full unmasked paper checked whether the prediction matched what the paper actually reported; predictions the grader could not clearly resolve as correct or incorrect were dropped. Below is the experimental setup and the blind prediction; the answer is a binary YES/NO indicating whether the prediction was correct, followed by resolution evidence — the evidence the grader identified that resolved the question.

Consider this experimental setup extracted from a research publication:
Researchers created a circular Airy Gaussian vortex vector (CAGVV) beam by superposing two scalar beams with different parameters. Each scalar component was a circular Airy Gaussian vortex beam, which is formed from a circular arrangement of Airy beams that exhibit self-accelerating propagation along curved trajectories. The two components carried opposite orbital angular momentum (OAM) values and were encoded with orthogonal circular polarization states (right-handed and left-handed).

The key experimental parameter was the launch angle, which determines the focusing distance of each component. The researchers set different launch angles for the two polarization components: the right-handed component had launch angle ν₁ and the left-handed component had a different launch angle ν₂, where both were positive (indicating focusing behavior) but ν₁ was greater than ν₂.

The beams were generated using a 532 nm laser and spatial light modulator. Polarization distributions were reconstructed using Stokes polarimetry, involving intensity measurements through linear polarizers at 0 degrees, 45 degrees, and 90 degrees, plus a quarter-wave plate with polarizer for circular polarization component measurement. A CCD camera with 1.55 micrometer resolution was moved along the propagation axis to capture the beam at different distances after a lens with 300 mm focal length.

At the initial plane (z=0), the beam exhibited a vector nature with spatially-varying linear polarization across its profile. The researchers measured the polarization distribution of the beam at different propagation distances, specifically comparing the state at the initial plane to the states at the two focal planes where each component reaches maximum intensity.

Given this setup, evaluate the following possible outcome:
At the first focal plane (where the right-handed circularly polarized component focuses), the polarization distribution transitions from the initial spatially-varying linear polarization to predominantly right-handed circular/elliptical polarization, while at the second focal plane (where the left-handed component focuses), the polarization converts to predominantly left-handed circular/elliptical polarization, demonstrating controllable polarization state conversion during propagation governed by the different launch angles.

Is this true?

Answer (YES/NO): YES